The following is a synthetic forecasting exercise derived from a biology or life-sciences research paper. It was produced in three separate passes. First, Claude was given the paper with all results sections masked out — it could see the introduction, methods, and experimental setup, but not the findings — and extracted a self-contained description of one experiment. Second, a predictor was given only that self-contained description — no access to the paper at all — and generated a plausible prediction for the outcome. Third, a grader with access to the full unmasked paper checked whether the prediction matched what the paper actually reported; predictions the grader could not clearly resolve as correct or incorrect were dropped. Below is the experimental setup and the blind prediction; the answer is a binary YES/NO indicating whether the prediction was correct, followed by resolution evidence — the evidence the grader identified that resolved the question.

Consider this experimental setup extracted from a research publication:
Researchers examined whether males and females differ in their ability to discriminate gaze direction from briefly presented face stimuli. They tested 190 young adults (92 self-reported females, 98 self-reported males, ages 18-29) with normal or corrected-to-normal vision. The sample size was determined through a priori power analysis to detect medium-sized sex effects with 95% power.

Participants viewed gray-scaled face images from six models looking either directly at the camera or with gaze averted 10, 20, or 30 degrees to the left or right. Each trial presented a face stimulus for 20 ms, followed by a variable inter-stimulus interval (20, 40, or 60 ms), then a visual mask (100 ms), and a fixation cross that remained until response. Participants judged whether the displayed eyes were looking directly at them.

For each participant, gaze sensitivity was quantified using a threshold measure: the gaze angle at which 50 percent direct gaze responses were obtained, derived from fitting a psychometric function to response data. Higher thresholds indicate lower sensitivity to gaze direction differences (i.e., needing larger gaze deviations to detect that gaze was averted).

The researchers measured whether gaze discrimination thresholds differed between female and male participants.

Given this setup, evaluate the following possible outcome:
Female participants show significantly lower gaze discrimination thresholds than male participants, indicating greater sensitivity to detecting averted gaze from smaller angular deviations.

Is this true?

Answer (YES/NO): YES